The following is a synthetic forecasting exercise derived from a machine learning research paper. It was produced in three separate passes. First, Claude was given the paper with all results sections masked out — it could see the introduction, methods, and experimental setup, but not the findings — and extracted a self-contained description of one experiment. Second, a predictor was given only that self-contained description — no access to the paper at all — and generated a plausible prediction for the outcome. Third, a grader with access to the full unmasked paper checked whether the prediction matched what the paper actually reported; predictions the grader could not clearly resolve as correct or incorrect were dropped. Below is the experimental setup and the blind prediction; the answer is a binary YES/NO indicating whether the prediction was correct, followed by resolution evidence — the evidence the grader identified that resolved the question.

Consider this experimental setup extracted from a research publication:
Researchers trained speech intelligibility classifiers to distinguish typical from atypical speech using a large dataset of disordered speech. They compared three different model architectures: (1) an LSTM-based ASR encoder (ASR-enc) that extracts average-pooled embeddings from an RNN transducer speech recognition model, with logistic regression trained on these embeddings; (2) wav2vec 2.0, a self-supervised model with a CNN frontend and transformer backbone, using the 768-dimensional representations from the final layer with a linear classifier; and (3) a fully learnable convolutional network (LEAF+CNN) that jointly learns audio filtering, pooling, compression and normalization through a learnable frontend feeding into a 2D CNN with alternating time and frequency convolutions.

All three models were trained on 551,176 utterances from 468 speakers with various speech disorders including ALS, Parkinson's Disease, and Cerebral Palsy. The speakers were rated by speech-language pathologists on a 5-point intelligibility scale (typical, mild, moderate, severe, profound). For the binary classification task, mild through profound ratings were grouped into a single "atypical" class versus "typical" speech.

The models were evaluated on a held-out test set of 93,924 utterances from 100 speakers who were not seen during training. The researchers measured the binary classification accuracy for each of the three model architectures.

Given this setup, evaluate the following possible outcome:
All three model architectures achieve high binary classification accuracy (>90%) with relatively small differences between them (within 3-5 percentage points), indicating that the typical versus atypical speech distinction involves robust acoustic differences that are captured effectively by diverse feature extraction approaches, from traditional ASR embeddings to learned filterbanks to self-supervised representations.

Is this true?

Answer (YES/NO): NO